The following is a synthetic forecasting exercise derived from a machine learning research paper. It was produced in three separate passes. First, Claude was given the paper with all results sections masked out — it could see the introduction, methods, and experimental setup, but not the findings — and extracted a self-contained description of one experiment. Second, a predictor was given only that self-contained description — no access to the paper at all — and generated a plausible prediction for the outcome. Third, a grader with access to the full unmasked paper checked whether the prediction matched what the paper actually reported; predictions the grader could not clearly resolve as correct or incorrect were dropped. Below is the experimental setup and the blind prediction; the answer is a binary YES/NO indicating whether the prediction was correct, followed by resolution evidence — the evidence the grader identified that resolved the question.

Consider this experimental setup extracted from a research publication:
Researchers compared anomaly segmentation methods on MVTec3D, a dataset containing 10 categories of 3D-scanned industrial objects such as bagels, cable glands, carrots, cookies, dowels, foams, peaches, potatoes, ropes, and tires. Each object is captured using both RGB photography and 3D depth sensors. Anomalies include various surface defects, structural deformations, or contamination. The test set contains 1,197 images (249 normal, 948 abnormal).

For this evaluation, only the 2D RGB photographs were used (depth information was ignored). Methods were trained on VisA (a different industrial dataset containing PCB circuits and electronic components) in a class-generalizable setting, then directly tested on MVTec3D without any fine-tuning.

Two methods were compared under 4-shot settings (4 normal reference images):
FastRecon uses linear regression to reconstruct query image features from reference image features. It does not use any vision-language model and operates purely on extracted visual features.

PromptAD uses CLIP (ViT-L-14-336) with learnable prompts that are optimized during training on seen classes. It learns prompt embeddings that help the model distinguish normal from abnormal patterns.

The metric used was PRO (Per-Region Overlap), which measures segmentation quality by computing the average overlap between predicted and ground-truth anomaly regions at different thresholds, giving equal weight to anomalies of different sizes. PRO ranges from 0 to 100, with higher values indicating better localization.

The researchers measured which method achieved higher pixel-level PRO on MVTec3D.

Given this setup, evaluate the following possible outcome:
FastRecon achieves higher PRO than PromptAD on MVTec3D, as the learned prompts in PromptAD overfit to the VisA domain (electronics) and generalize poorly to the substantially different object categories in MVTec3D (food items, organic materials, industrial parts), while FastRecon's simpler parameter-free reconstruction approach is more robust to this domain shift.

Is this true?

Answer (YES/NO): NO